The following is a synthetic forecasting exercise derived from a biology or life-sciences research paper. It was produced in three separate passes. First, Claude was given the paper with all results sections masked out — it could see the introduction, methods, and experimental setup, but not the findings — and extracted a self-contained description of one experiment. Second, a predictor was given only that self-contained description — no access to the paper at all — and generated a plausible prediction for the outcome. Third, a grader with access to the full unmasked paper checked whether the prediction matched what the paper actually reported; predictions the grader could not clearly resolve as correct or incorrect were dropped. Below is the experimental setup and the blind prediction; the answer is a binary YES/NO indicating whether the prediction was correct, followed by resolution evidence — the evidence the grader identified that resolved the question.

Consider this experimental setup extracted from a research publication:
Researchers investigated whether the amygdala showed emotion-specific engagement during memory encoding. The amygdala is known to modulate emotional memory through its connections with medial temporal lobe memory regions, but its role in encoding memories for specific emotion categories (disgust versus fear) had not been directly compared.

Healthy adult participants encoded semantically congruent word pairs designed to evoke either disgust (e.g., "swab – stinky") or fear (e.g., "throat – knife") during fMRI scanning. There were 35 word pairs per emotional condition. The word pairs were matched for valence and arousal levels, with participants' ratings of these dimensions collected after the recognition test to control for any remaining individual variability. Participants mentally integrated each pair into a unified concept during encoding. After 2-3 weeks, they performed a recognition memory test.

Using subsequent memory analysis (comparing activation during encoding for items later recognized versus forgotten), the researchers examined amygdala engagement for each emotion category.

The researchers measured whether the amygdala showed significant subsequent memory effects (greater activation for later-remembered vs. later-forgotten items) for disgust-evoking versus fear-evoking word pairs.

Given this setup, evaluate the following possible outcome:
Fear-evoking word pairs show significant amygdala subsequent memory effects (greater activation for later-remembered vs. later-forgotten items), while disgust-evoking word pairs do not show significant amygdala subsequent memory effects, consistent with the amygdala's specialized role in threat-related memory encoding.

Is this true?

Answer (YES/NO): NO